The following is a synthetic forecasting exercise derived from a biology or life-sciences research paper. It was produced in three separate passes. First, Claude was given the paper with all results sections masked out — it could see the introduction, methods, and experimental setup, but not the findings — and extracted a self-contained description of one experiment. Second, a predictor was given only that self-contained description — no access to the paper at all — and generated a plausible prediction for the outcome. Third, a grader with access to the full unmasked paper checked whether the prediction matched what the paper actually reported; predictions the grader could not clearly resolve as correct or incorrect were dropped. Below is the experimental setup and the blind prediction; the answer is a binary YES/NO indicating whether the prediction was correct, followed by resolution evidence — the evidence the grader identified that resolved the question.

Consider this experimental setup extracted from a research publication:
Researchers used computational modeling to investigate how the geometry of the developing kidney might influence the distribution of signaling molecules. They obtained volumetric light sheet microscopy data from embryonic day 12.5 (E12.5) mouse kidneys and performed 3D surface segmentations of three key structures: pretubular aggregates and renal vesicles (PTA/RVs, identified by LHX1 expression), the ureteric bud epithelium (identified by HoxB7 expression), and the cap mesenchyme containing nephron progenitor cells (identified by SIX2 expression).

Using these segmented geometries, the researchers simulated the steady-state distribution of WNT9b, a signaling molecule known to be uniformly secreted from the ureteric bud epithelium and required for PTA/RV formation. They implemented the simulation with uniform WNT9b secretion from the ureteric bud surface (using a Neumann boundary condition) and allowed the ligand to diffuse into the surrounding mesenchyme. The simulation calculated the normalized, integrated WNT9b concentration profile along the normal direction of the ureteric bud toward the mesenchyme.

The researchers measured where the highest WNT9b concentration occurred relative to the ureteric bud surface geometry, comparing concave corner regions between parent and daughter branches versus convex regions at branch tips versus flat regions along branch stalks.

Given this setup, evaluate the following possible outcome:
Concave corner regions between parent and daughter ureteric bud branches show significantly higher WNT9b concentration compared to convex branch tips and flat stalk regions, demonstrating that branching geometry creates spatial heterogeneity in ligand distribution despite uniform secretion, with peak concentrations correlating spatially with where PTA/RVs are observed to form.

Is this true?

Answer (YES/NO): YES